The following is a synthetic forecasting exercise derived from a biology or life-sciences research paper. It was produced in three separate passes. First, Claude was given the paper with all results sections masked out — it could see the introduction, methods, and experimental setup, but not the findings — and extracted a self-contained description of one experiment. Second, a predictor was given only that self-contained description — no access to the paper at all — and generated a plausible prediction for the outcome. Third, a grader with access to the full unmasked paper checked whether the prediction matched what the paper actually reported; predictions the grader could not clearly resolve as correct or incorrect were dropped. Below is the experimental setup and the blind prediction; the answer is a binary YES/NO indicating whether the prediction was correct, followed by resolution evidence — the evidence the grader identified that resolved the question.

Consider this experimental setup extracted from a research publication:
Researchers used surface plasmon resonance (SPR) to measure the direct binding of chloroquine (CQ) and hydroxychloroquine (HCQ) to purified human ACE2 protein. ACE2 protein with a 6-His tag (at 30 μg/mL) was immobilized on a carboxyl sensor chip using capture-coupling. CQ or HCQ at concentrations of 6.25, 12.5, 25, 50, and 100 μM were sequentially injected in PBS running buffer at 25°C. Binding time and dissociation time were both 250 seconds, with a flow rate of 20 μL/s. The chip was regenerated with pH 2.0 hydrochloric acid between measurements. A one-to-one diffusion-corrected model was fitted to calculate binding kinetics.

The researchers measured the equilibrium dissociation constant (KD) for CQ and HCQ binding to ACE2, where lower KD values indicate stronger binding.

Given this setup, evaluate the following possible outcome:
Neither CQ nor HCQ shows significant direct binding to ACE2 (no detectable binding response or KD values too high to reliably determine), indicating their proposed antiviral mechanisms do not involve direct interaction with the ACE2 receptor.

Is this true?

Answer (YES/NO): NO